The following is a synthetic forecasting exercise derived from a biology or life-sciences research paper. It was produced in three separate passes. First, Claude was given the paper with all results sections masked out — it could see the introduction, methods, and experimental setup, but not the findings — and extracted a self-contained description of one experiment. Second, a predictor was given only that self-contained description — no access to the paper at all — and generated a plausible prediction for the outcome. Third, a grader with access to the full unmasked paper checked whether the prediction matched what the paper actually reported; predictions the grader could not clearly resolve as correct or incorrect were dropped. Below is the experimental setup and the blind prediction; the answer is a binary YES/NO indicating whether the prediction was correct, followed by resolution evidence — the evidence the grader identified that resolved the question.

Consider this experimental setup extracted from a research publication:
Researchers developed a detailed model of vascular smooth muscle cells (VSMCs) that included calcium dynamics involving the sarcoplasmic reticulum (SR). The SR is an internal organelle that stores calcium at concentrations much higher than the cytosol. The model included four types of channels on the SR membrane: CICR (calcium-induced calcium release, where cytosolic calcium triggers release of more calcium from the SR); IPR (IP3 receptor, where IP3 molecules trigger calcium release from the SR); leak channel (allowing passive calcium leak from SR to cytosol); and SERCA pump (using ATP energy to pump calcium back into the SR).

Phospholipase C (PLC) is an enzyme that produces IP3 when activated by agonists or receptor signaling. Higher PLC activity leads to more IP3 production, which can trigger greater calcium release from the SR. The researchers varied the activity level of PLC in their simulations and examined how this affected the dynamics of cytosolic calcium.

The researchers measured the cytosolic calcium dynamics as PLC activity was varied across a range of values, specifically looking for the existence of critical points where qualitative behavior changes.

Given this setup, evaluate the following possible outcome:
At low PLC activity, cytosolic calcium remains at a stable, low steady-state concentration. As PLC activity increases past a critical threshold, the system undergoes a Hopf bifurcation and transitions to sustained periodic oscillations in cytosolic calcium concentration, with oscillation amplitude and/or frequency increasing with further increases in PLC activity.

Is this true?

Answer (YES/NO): YES